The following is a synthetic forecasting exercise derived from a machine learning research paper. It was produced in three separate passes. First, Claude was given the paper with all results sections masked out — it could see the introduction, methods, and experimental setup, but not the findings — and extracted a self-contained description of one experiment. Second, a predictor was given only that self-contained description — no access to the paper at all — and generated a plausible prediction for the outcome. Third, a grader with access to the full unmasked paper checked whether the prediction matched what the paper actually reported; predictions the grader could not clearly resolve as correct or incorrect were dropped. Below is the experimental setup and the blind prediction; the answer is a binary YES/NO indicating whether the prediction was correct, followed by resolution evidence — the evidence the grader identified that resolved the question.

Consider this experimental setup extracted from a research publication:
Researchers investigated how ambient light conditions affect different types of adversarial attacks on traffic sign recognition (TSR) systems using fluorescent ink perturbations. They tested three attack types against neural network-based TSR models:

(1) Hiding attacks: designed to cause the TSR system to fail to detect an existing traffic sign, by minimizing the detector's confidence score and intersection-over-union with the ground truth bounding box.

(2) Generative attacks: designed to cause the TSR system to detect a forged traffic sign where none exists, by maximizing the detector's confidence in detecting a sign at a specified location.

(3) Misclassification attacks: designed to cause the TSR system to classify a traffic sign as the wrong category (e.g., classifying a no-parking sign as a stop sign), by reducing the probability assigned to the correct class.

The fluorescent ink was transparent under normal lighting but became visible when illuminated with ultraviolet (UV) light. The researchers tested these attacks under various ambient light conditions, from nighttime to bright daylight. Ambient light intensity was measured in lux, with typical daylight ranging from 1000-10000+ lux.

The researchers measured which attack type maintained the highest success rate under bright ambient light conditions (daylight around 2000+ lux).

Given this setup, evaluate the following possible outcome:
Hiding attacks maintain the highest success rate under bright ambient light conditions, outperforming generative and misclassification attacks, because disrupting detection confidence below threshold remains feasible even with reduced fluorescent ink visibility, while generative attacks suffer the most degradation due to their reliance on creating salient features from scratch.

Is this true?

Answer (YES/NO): NO